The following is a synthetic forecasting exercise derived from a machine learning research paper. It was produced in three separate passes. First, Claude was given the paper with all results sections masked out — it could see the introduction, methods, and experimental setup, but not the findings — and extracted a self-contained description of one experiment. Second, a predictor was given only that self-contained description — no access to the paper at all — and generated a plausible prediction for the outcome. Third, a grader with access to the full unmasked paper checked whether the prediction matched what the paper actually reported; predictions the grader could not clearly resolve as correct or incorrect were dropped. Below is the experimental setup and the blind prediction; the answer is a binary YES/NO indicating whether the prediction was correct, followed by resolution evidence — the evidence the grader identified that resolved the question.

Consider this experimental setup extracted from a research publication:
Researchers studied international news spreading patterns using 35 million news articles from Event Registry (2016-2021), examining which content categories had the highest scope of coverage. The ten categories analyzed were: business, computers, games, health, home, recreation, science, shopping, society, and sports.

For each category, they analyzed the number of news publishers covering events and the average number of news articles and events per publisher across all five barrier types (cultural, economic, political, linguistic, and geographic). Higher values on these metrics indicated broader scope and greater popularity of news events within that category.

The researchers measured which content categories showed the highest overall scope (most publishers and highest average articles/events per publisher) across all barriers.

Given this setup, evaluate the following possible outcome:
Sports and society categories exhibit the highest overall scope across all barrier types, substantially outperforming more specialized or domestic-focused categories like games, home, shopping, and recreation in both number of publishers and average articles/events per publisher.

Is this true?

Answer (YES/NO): NO